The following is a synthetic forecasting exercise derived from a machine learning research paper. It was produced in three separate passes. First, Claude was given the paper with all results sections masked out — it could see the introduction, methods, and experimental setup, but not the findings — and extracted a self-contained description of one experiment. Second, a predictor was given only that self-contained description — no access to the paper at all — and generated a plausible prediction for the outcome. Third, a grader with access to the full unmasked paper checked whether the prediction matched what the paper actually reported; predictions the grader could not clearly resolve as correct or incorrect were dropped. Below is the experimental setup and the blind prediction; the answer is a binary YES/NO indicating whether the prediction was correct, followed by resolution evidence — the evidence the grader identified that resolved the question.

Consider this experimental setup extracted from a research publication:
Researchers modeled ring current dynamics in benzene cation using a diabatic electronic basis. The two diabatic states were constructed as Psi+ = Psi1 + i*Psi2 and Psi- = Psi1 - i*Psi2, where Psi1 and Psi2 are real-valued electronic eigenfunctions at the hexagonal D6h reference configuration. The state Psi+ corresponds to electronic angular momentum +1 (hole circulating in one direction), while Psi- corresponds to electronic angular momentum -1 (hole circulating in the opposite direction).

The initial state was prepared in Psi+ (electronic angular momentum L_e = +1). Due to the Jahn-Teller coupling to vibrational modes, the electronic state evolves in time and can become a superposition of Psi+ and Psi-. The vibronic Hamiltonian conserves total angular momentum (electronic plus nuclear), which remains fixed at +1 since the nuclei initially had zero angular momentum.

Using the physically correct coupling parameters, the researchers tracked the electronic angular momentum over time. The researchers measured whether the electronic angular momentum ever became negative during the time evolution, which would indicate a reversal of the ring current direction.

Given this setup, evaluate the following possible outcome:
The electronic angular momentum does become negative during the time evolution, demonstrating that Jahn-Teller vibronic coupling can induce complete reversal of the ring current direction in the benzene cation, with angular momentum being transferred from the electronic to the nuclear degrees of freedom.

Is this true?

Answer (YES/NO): NO